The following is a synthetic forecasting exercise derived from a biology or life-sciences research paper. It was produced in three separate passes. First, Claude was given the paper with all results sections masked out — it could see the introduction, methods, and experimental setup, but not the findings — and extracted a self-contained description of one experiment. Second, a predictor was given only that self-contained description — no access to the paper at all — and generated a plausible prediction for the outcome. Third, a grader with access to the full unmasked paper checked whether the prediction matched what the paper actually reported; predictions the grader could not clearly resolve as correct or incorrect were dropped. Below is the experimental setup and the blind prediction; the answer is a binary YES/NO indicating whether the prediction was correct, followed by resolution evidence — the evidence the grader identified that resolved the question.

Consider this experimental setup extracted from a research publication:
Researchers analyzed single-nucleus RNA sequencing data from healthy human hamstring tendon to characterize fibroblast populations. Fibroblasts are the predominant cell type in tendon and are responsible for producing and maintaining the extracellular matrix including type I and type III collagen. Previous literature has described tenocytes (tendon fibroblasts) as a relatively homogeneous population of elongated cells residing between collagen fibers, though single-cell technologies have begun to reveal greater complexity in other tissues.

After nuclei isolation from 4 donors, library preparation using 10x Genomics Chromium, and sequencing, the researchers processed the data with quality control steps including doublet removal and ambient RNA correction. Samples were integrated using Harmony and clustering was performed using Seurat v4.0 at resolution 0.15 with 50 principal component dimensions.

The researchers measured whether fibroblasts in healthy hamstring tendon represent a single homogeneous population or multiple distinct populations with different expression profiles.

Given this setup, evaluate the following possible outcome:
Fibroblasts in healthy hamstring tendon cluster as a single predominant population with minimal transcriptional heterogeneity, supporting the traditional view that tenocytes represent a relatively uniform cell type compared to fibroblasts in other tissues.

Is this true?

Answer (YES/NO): NO